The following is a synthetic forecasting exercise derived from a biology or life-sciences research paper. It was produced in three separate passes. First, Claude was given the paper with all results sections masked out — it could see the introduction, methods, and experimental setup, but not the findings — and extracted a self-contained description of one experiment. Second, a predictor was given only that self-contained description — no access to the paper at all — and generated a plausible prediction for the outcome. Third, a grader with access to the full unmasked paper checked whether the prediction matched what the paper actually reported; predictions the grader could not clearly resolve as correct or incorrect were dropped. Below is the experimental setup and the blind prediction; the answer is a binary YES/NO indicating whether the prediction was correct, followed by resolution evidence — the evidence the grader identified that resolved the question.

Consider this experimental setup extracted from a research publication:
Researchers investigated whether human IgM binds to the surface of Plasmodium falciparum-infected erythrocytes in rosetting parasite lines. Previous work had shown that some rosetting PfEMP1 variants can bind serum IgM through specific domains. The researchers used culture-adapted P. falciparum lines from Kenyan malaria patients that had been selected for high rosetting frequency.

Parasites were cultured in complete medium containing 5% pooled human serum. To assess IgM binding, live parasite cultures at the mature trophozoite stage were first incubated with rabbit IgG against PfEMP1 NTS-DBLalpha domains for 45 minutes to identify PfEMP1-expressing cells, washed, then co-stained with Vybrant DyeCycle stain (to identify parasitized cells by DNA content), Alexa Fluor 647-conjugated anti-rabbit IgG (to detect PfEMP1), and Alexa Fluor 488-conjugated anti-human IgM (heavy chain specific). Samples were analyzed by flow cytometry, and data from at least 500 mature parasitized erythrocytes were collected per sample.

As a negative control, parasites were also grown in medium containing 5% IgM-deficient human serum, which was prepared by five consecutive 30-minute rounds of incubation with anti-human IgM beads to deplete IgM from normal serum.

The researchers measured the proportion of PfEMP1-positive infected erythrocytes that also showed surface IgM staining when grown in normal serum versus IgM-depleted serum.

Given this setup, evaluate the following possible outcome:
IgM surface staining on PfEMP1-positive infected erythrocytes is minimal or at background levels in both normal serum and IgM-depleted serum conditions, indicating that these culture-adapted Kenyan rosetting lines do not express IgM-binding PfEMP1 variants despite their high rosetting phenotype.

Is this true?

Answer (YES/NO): NO